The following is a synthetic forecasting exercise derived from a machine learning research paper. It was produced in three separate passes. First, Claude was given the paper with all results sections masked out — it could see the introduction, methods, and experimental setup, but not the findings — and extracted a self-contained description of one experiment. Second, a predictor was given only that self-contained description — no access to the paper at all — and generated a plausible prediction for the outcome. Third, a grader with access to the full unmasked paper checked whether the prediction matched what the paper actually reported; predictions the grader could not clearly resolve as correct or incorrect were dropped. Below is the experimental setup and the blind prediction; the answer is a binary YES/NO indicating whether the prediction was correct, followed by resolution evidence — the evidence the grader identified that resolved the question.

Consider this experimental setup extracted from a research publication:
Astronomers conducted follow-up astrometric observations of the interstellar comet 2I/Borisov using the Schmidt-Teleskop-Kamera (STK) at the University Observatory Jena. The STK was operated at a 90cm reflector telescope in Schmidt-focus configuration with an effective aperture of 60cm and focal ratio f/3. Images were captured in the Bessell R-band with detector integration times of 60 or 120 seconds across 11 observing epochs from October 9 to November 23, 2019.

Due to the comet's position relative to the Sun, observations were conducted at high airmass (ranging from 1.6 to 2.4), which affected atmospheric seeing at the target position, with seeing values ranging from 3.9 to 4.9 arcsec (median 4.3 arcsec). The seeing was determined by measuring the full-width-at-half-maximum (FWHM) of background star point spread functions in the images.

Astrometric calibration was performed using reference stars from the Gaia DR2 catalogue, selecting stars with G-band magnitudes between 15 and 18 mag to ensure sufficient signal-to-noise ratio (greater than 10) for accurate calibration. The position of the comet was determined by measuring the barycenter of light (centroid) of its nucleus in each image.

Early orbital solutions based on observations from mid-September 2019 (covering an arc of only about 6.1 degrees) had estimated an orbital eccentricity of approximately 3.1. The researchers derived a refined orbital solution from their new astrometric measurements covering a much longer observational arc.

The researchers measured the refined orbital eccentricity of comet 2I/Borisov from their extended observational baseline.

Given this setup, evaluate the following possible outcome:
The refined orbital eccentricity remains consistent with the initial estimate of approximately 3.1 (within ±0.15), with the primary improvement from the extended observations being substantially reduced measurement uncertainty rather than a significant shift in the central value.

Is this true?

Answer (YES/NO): NO